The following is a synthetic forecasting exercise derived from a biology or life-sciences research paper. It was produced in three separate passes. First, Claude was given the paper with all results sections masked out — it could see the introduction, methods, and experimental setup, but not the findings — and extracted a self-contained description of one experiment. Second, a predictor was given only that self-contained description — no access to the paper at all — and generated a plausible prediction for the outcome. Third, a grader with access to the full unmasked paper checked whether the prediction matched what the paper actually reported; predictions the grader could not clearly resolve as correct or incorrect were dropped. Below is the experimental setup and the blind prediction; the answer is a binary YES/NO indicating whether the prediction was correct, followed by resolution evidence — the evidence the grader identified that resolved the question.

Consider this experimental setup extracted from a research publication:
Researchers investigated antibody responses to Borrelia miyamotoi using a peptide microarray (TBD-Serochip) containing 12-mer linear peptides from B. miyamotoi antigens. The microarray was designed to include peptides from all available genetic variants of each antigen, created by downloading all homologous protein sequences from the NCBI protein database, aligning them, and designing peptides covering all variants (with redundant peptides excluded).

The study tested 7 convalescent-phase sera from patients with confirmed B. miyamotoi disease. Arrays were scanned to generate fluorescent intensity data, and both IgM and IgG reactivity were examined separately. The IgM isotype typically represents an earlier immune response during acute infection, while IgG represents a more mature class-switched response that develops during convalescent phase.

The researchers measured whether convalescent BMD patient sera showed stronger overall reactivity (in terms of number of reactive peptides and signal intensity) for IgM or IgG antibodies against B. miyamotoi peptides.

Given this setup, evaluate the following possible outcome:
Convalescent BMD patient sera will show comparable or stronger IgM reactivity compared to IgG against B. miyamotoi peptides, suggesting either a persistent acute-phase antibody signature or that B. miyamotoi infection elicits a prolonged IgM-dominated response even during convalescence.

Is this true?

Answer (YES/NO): YES